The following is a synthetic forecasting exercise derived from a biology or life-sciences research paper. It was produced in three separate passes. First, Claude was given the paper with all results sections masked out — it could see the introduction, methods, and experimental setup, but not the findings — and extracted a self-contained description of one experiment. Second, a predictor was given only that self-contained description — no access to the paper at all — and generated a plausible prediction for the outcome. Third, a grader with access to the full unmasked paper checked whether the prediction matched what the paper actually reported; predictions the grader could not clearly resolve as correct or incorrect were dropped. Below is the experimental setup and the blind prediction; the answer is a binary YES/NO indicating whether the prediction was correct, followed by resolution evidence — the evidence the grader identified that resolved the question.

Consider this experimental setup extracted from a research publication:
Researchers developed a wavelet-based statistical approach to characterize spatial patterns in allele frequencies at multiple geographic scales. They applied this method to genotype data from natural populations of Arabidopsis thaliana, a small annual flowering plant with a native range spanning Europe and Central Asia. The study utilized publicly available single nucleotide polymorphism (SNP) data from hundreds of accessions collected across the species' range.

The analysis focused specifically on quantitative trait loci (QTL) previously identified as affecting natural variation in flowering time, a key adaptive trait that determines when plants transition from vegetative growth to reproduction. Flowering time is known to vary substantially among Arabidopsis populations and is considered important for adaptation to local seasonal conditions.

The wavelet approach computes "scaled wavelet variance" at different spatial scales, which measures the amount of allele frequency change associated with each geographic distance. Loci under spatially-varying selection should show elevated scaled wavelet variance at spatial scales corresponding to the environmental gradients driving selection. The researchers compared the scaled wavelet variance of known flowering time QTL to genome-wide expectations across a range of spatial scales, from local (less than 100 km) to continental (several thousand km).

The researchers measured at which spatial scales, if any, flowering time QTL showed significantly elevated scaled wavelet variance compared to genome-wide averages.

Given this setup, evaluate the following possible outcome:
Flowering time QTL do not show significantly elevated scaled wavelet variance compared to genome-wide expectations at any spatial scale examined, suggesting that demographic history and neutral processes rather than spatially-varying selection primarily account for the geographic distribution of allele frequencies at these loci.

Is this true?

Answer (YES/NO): NO